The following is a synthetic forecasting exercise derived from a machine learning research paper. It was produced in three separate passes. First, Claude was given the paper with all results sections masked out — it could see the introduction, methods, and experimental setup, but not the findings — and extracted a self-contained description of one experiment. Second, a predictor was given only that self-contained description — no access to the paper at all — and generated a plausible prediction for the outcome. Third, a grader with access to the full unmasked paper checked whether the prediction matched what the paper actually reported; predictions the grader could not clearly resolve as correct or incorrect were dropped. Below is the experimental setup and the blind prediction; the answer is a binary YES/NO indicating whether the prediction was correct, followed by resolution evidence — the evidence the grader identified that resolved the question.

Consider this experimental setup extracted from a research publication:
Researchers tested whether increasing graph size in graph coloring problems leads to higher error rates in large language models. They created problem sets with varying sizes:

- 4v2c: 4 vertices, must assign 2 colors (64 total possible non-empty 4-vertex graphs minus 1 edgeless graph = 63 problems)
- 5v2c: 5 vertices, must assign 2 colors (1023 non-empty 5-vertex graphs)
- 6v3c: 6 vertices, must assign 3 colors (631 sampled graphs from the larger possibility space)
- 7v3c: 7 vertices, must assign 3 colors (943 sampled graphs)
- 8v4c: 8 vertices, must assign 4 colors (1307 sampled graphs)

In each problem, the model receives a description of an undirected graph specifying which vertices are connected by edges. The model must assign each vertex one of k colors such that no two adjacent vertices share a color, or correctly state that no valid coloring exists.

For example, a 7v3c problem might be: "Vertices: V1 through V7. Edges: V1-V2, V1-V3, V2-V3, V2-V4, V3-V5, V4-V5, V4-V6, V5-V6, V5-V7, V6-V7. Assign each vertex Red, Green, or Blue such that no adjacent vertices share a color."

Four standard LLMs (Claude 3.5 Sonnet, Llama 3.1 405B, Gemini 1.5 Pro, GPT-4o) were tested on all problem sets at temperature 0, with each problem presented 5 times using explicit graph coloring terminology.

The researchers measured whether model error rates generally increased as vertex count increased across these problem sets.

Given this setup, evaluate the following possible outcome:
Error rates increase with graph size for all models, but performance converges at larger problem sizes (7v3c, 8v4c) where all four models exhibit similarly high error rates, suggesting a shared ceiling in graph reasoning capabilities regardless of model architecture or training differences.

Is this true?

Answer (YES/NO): NO